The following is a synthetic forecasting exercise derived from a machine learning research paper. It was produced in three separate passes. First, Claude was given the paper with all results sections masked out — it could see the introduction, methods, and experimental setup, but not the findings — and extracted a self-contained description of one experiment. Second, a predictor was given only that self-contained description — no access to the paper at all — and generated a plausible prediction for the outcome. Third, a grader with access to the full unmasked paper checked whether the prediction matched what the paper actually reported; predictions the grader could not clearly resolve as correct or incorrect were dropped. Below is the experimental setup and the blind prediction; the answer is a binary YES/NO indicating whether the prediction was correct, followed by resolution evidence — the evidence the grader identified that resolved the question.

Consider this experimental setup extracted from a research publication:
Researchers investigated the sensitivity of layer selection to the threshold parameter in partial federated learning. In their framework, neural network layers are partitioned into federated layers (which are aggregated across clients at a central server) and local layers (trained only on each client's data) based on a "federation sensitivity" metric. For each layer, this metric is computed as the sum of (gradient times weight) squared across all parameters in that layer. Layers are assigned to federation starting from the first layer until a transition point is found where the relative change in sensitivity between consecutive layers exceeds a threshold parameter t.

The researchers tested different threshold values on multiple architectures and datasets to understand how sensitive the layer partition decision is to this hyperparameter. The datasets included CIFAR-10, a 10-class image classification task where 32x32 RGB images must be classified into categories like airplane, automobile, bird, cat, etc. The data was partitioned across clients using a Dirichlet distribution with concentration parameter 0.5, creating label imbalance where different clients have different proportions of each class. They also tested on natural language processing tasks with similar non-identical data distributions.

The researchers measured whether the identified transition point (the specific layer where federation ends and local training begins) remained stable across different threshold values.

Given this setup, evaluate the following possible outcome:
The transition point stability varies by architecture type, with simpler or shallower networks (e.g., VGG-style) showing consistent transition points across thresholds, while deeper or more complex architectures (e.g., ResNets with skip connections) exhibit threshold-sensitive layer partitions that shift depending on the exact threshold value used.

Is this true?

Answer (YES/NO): NO